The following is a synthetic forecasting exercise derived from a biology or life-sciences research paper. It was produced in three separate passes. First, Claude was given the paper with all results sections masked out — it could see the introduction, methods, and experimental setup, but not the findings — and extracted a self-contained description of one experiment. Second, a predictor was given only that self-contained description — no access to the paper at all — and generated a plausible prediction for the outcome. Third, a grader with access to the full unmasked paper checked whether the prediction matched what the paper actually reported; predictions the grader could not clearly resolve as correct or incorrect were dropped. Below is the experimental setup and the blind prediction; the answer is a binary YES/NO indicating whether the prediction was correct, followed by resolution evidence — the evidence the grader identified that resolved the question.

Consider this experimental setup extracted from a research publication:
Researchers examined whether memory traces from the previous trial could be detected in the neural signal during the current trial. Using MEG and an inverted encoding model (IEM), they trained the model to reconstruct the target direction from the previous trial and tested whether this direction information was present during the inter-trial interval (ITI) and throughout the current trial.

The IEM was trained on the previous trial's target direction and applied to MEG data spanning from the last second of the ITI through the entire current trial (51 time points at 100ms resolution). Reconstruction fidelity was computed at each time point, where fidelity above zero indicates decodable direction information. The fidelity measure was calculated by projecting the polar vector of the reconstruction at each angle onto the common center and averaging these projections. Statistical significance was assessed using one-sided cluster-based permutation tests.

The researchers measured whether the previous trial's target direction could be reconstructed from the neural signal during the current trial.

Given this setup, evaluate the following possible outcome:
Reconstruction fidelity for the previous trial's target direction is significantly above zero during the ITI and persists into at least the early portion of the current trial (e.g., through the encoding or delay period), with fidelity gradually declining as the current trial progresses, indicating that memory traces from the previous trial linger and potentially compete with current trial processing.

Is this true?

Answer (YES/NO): NO